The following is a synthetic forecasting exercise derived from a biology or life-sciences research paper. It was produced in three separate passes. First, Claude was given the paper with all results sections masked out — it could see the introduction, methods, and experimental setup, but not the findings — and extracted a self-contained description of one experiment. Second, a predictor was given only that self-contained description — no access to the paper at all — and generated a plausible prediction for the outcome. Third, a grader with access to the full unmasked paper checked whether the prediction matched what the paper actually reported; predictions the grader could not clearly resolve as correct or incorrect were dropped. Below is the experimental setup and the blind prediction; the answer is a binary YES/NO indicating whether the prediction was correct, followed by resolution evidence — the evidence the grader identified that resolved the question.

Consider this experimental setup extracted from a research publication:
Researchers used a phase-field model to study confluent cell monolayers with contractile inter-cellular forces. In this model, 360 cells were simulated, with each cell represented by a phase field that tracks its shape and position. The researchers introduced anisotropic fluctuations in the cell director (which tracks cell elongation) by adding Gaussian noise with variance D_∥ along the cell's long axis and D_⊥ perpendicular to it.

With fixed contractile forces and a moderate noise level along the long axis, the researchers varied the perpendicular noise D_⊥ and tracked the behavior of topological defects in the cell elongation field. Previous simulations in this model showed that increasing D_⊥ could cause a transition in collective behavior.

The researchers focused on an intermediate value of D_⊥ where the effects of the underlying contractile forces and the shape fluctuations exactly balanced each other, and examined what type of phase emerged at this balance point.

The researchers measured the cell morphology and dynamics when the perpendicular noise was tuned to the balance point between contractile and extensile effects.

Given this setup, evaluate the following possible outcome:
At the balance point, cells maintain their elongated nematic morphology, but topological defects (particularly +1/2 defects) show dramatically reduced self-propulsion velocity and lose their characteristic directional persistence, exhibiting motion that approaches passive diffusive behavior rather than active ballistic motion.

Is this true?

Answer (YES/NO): NO